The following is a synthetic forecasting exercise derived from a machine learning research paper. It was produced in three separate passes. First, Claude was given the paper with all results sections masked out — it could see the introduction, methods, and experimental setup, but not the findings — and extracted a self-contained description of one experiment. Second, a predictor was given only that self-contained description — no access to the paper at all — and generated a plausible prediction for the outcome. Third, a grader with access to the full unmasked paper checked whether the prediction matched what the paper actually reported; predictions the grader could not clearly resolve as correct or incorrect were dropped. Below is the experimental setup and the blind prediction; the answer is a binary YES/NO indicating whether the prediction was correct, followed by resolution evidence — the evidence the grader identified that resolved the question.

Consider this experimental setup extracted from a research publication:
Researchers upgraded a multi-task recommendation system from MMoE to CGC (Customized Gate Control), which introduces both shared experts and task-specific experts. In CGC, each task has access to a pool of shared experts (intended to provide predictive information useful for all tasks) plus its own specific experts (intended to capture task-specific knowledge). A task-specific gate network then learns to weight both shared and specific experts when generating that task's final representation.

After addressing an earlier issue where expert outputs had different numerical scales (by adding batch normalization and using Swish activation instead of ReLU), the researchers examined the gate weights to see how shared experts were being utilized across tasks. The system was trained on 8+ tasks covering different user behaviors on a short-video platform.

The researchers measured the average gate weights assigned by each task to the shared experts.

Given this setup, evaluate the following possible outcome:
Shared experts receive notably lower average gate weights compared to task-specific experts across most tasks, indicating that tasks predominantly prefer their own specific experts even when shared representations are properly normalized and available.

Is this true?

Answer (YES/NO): NO